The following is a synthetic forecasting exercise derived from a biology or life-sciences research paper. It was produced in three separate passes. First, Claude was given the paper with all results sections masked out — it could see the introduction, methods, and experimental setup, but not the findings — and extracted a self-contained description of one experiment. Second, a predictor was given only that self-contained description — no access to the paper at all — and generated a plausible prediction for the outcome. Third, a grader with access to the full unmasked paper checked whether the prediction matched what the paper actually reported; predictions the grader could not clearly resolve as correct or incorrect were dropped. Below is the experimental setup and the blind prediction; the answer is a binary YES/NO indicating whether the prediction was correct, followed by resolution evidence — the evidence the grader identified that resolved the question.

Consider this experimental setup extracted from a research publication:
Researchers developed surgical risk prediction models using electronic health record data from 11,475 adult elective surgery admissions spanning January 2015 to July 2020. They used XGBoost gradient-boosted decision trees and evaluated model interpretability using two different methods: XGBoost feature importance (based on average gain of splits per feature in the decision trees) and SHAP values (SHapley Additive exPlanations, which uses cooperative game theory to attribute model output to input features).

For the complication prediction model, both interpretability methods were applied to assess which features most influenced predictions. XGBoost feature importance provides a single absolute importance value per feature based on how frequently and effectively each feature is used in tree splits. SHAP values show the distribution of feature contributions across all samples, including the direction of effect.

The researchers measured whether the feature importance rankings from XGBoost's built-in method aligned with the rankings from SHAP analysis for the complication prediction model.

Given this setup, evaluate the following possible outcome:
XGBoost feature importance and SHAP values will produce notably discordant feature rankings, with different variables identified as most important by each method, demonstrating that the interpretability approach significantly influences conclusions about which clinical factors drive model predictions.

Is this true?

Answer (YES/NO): NO